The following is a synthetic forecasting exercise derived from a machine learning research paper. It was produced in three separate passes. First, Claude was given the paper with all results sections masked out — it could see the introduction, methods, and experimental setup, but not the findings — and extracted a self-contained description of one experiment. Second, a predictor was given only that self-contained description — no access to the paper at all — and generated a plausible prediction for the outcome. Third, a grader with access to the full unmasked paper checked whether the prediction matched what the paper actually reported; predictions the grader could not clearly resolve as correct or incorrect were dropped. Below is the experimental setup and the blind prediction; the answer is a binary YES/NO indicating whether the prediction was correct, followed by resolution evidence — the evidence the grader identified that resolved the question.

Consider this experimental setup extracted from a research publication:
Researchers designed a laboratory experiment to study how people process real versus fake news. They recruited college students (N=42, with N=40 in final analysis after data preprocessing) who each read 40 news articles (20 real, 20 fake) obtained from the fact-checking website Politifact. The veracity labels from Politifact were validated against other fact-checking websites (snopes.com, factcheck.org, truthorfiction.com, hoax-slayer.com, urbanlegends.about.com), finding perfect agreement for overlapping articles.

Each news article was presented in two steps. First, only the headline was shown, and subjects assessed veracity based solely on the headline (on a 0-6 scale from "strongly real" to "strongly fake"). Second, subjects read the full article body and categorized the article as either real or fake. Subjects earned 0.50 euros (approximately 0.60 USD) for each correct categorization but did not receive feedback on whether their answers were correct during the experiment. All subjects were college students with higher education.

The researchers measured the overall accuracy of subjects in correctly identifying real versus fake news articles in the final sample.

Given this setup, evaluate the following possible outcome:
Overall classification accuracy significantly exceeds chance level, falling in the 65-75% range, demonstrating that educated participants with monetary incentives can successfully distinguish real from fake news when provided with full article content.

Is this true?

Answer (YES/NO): YES